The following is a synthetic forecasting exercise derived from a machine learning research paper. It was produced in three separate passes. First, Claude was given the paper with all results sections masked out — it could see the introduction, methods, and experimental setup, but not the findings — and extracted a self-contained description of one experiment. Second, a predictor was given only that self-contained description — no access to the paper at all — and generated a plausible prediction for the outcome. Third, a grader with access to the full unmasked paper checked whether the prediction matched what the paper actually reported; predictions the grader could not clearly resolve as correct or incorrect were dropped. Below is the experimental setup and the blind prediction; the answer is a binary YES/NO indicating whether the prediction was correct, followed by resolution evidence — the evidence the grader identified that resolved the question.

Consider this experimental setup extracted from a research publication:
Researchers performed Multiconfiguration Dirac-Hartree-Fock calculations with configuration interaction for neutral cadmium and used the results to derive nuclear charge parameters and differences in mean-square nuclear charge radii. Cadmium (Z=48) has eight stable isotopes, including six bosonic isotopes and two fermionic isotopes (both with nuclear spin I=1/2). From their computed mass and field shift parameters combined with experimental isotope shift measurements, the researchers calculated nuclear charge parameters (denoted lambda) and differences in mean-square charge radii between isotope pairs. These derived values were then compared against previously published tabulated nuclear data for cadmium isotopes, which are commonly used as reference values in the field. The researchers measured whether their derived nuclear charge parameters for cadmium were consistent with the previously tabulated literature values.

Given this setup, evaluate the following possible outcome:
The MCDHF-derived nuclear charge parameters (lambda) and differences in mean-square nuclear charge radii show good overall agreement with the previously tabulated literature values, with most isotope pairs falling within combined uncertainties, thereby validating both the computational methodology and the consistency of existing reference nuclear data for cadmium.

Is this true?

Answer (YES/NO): NO